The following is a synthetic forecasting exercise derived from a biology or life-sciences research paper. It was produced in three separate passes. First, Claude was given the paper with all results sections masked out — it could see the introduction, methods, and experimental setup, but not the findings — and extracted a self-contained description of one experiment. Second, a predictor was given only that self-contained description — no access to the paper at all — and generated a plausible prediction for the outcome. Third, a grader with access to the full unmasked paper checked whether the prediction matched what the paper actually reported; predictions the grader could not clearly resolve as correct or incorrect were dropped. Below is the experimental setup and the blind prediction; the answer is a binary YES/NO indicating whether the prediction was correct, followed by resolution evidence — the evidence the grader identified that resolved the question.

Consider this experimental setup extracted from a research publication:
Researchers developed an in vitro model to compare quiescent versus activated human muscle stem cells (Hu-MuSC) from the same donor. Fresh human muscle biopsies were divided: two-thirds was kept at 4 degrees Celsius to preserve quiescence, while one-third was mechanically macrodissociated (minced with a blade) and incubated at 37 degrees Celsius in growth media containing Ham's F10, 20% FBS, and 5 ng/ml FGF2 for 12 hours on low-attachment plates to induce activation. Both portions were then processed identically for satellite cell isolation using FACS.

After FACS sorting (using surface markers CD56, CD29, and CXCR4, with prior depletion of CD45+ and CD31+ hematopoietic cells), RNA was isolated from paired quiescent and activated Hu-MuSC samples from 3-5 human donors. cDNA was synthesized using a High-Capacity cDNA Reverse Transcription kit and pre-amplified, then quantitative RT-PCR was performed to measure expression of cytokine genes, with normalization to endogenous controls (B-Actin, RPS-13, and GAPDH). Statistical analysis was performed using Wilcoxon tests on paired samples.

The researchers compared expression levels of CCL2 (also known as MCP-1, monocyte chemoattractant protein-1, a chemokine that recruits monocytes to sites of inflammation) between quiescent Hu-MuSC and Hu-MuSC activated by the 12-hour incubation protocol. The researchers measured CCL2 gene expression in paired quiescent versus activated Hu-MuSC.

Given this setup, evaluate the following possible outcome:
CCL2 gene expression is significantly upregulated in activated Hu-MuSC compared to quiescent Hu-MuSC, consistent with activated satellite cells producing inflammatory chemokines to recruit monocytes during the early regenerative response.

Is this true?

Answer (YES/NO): NO